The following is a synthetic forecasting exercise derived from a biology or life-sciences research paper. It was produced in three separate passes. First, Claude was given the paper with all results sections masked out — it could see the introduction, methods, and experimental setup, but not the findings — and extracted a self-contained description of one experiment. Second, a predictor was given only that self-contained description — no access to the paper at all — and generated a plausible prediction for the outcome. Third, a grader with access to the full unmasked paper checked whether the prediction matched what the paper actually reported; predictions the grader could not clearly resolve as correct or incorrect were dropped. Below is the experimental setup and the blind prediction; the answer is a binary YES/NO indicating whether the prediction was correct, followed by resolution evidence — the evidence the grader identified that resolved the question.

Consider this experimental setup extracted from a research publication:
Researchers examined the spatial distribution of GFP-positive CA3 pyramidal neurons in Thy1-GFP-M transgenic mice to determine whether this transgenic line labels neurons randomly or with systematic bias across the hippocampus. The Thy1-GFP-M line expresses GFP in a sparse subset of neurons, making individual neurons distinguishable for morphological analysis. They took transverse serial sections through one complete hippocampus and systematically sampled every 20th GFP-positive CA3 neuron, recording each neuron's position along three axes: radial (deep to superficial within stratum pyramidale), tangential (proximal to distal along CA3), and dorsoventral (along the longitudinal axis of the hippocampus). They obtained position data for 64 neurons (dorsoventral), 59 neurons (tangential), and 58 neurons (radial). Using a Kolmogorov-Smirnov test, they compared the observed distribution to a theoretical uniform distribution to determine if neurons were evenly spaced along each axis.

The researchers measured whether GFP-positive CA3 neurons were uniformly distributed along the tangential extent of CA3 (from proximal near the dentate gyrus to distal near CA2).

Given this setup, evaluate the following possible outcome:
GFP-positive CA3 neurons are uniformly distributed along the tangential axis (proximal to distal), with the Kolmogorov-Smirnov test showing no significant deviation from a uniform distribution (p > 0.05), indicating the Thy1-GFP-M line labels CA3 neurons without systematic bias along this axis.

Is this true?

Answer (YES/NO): YES